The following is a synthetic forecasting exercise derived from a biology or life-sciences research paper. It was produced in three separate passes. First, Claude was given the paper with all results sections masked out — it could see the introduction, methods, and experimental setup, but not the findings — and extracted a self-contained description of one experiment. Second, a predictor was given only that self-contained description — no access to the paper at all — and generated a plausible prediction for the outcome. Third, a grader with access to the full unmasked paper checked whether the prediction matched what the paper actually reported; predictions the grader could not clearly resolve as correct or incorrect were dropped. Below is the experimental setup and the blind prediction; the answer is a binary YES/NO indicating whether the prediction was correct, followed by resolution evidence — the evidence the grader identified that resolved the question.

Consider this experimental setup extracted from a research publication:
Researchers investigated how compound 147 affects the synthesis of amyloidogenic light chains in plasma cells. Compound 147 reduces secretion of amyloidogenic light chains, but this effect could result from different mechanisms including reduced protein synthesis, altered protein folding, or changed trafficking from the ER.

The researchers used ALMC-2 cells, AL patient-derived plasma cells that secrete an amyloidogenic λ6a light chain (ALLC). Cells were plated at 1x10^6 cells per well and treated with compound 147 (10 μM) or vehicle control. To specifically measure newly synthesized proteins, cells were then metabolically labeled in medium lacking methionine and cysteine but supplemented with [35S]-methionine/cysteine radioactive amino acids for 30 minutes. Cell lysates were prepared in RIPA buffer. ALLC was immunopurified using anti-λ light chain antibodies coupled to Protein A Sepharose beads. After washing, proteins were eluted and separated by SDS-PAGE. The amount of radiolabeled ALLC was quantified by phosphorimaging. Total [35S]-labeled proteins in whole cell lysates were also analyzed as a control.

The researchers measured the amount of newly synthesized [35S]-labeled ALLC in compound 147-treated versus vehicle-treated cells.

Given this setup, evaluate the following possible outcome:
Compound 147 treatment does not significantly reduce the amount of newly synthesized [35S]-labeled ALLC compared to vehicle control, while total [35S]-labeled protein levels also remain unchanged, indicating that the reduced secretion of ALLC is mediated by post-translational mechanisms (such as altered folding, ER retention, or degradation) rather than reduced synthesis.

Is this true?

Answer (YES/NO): NO